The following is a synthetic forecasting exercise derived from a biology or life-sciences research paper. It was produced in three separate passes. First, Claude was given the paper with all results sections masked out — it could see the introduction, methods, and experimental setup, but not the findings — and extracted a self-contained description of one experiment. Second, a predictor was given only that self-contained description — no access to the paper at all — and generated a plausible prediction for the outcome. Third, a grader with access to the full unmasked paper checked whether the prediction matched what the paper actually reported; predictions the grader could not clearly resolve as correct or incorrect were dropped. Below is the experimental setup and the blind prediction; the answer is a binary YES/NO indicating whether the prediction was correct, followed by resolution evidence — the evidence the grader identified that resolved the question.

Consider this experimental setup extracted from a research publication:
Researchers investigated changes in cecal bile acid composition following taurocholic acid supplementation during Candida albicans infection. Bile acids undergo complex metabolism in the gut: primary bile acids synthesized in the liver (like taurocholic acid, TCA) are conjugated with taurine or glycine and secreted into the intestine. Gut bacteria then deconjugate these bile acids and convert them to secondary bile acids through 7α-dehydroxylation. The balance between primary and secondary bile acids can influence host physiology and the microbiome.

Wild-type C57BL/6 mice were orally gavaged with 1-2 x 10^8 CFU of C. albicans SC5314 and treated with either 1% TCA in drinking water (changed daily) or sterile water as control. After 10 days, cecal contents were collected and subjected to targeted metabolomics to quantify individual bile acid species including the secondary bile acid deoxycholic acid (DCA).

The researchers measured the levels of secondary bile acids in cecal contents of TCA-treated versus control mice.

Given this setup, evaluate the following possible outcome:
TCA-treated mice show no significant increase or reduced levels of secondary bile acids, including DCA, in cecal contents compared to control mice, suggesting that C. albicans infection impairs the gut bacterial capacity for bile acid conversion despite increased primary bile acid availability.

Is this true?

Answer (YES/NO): YES